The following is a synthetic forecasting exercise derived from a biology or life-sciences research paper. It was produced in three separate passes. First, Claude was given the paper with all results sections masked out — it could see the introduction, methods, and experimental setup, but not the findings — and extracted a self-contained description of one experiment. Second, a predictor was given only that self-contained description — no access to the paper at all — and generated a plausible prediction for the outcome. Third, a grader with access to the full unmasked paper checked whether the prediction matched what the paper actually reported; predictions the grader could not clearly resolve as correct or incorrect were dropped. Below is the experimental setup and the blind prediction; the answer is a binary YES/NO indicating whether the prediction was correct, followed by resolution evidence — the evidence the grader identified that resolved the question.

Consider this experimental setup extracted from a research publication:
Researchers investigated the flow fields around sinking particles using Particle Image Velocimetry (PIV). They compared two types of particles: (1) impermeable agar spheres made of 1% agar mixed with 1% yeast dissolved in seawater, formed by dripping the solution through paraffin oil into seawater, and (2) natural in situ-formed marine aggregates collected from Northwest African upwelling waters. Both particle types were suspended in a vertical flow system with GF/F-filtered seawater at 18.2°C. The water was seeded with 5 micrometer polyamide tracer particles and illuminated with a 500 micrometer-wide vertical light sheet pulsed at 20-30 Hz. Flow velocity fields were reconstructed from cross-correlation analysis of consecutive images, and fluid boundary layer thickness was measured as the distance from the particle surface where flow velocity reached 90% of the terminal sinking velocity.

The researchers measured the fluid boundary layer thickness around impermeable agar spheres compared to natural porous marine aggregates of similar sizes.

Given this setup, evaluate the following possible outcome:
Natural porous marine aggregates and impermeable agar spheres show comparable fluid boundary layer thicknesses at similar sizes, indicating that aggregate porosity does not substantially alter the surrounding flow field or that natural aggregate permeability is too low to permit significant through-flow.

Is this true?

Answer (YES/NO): YES